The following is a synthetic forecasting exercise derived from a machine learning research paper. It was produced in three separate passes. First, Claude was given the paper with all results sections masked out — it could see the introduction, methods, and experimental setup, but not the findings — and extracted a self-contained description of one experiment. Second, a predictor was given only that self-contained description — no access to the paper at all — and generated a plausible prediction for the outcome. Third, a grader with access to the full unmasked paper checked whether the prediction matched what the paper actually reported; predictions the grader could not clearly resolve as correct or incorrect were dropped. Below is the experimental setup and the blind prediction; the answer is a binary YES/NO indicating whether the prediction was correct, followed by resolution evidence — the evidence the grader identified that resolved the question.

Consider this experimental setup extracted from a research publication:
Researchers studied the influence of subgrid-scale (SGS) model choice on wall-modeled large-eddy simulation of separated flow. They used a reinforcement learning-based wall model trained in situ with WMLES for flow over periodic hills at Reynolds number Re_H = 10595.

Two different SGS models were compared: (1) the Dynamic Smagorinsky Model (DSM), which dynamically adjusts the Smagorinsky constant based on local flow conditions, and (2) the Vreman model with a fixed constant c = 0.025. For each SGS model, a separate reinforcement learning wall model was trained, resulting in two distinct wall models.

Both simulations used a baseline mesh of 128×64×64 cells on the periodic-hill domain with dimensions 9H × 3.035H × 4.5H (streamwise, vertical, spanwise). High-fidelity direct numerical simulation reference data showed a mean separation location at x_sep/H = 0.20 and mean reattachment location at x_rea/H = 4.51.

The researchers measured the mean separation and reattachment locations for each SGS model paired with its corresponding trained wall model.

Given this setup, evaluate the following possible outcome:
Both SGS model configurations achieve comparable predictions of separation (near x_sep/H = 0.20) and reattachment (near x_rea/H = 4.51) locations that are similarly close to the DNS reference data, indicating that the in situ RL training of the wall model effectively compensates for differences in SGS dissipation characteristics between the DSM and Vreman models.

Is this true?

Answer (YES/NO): NO